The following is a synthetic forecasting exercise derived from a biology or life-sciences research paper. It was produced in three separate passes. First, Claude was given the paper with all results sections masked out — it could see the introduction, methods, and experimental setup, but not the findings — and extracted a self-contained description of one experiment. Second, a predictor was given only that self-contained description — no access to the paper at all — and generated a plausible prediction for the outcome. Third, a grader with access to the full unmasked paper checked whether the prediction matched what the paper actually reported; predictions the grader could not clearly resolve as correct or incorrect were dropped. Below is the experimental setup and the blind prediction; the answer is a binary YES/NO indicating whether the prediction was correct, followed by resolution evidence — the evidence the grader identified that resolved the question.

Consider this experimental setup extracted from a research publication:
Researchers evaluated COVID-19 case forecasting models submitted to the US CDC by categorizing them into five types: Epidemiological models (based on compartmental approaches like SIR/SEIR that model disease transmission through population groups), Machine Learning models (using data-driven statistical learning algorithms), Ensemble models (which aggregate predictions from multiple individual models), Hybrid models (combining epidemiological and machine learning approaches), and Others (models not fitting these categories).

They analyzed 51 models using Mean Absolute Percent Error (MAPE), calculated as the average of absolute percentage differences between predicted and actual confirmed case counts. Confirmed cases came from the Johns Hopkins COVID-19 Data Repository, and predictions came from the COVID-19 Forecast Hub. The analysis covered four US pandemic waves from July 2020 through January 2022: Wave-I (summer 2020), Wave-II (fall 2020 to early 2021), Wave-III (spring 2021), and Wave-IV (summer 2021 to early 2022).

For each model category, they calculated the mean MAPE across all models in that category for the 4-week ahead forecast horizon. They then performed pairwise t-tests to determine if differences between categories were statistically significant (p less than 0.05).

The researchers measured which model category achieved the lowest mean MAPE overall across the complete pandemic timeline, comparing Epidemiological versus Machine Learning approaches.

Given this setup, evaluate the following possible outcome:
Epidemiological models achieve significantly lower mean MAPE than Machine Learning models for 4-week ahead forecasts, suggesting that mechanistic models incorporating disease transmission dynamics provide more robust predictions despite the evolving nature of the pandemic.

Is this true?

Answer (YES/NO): NO